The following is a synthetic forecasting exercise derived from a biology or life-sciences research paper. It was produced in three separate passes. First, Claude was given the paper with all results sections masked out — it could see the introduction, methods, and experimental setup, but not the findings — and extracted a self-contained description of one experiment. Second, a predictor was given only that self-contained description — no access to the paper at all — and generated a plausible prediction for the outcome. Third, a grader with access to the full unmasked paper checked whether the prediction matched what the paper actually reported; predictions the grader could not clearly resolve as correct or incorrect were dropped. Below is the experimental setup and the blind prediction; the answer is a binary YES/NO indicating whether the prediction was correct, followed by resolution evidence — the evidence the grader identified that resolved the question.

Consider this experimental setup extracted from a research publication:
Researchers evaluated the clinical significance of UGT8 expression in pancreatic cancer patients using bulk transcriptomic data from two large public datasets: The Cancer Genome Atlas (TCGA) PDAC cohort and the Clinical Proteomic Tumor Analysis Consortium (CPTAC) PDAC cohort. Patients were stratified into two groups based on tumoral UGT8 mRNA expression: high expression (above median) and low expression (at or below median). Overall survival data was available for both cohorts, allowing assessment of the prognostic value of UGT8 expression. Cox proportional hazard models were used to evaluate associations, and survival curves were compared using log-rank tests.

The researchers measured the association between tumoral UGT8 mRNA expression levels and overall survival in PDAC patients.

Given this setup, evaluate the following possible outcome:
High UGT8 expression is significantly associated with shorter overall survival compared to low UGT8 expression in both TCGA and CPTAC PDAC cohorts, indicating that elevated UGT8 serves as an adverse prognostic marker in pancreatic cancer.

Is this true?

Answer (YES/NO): NO